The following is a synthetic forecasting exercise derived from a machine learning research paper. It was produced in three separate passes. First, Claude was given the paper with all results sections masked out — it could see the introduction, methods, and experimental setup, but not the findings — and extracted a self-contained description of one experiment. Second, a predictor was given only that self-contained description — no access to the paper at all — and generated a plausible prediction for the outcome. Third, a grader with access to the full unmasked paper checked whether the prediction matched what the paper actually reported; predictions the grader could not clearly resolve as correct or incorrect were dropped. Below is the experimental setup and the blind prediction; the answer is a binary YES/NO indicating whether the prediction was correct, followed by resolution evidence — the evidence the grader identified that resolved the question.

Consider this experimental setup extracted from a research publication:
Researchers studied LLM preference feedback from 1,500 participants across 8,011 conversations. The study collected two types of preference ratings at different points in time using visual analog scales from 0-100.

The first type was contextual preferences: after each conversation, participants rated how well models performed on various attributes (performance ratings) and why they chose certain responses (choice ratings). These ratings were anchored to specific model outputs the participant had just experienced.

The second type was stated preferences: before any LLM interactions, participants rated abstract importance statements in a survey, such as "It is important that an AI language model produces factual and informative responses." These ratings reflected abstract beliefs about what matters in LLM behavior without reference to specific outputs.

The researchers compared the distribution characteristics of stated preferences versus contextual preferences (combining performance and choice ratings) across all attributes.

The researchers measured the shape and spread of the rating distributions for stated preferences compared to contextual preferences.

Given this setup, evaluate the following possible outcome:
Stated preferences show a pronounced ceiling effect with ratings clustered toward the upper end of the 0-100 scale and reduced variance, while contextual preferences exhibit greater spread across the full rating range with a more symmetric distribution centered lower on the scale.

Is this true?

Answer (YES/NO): NO